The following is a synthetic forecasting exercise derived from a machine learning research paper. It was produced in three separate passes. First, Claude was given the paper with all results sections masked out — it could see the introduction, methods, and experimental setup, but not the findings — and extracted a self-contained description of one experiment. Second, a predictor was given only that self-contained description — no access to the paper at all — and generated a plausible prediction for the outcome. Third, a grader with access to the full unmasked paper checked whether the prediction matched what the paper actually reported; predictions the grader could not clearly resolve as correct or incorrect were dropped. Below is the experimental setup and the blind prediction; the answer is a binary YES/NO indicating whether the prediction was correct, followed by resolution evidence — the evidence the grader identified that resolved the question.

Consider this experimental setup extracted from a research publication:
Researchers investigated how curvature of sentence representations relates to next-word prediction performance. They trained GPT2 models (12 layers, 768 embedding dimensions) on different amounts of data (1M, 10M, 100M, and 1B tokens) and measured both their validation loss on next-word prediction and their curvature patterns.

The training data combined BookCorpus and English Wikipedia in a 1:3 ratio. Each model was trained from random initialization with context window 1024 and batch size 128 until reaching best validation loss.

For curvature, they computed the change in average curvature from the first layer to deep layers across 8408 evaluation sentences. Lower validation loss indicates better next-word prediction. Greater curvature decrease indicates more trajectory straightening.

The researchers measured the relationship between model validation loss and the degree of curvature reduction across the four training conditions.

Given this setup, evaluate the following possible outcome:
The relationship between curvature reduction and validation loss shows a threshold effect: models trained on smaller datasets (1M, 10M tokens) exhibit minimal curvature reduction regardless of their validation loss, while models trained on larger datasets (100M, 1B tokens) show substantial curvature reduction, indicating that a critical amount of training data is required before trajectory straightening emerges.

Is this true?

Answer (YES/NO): NO